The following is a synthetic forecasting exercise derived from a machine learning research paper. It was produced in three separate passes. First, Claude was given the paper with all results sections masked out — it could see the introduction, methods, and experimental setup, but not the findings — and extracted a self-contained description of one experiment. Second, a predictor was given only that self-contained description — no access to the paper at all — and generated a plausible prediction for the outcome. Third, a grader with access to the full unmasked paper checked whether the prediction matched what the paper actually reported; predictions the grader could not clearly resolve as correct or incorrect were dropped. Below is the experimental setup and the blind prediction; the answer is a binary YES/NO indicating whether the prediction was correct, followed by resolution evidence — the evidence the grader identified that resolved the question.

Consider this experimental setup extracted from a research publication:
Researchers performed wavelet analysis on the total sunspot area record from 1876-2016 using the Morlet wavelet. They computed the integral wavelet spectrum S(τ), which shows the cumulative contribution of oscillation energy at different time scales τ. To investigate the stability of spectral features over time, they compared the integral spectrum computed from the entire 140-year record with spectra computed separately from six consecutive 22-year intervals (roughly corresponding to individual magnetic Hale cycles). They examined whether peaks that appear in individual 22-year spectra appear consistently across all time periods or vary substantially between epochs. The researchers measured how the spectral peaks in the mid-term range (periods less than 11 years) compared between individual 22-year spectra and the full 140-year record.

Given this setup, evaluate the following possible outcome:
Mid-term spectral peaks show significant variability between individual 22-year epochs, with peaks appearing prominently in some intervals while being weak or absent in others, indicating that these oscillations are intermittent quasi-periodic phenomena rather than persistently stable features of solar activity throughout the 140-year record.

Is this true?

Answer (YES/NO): YES